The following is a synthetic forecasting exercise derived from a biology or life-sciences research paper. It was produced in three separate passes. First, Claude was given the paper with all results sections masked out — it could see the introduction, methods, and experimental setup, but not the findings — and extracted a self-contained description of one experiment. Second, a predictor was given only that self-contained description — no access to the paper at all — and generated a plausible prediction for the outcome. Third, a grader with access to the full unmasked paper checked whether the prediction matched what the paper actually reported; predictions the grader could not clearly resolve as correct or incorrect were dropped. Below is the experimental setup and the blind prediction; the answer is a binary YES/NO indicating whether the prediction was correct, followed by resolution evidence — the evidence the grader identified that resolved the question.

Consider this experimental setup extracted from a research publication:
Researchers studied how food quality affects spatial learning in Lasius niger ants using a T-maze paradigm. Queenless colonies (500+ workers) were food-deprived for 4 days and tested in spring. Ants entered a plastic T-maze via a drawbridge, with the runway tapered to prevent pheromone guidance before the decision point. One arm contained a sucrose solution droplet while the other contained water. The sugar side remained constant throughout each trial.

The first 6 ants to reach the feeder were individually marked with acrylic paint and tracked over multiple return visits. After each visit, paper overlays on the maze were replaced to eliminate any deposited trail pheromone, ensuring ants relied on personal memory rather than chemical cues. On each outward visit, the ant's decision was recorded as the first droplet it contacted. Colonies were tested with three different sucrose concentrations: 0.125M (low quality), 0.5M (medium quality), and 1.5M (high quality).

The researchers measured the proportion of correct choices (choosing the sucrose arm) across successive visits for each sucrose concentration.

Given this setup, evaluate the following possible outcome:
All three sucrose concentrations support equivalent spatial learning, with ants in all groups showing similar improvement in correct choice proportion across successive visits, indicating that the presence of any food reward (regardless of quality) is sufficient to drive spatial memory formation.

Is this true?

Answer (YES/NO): NO